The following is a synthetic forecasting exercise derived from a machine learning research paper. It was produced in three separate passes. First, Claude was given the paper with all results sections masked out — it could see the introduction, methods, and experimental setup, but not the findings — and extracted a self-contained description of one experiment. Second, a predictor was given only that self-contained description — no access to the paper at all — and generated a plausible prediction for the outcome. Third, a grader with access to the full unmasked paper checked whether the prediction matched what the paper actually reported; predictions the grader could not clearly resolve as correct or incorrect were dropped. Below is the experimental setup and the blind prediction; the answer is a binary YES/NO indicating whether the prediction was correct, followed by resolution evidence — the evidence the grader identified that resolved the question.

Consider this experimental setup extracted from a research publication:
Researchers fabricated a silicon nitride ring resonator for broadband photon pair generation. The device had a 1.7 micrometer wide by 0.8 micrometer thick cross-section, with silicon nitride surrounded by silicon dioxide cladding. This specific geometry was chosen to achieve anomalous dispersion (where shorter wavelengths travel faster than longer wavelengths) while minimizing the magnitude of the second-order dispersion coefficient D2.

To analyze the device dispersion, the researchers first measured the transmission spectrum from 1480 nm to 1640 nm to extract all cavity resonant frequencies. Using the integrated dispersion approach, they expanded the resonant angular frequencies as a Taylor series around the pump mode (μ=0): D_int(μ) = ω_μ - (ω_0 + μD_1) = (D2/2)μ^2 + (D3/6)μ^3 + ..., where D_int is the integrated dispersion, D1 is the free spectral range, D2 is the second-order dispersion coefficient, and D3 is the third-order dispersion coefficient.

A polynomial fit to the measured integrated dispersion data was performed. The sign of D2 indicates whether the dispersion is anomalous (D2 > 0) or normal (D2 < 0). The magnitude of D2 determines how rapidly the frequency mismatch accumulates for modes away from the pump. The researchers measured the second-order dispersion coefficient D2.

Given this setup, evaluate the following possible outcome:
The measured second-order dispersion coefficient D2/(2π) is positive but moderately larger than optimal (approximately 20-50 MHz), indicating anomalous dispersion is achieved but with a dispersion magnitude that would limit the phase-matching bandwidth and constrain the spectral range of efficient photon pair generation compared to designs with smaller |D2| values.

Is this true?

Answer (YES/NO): NO